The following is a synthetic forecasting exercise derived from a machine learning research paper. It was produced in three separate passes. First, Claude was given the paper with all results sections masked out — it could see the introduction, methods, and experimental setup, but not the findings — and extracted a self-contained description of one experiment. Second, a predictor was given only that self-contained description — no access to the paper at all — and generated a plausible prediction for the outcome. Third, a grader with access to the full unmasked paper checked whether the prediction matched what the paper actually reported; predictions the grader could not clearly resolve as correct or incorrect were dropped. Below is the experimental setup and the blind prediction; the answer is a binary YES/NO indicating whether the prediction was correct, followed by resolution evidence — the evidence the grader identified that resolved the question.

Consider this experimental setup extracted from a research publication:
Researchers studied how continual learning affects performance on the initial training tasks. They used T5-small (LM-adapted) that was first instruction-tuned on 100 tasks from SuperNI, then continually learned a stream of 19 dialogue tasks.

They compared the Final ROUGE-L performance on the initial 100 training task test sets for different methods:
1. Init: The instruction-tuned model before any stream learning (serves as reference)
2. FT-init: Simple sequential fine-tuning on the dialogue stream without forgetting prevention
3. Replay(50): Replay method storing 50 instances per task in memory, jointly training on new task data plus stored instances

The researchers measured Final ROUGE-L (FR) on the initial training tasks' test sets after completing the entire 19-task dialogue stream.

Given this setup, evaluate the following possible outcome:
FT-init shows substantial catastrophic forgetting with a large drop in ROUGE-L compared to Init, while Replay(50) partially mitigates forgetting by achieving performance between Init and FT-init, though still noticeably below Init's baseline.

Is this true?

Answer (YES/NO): NO